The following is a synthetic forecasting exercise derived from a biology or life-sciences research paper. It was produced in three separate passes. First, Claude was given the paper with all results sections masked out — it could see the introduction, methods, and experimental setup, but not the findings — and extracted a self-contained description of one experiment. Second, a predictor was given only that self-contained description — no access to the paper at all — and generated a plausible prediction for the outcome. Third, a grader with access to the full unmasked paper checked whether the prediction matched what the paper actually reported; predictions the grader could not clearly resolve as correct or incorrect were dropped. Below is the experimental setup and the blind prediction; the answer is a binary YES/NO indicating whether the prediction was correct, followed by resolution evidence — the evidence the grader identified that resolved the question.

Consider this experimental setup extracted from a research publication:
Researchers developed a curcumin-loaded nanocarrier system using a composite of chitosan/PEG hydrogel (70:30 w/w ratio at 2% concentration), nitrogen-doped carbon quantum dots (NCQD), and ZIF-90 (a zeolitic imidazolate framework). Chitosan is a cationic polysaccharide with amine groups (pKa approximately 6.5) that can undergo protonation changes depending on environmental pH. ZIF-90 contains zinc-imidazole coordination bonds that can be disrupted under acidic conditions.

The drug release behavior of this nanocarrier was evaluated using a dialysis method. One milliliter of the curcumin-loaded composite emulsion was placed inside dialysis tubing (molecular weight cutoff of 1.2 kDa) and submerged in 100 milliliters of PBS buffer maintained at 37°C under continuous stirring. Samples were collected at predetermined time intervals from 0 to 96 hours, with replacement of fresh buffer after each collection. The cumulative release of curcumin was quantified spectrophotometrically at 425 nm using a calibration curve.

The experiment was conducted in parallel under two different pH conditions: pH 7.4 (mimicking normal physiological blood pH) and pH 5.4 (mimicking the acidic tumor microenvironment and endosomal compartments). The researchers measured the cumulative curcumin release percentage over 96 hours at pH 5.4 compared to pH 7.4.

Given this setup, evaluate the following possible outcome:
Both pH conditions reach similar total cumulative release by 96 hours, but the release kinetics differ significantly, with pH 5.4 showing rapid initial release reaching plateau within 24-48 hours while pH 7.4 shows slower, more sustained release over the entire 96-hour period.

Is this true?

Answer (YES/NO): NO